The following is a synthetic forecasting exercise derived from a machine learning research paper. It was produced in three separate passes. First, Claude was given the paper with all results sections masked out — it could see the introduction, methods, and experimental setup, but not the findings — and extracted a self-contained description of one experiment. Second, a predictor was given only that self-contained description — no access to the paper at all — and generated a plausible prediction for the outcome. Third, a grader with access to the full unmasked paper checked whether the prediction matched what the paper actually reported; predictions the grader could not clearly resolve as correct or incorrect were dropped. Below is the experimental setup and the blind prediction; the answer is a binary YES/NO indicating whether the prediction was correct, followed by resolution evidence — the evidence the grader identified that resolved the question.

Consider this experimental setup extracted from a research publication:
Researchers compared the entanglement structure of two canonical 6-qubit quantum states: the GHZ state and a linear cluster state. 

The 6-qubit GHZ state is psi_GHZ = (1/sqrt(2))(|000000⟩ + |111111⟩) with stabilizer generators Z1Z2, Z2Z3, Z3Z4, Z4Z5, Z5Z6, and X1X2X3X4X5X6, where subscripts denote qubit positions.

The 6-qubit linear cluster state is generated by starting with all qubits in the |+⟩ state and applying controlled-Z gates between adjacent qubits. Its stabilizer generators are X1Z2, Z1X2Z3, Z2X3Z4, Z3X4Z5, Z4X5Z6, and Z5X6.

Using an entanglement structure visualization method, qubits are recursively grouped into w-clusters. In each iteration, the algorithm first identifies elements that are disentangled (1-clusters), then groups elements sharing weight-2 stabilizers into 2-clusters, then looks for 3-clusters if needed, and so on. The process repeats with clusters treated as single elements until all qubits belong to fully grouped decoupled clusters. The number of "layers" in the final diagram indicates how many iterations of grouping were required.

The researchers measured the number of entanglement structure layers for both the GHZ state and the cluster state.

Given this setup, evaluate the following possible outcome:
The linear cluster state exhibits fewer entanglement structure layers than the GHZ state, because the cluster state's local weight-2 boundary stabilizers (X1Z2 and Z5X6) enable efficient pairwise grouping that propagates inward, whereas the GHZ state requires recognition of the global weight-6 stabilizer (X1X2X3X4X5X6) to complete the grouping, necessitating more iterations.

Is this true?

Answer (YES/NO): NO